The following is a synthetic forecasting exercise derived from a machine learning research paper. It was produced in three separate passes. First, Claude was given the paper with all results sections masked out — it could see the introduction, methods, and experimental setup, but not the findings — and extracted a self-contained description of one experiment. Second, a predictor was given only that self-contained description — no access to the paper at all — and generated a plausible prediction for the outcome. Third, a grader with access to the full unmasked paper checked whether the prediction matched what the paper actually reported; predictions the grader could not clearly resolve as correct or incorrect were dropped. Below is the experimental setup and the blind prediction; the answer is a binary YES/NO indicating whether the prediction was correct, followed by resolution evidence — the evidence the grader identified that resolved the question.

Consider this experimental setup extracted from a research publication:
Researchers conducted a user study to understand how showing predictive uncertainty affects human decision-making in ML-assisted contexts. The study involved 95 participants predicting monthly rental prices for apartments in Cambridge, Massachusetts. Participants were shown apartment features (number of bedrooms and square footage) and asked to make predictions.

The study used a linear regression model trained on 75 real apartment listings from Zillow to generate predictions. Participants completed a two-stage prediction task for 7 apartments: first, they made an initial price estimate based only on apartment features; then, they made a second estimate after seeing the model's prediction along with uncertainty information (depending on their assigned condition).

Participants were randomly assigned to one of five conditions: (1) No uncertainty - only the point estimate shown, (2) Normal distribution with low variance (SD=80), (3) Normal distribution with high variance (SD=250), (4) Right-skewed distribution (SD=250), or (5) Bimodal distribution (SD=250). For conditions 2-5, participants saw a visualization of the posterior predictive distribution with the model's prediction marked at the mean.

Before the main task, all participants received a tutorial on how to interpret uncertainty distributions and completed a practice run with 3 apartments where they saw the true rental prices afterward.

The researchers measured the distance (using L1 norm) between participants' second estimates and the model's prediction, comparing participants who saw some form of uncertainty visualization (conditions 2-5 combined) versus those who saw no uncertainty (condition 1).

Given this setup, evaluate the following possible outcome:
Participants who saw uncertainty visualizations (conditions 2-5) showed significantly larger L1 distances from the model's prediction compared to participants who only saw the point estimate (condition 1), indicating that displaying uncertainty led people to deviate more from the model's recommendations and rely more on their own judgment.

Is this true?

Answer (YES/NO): NO